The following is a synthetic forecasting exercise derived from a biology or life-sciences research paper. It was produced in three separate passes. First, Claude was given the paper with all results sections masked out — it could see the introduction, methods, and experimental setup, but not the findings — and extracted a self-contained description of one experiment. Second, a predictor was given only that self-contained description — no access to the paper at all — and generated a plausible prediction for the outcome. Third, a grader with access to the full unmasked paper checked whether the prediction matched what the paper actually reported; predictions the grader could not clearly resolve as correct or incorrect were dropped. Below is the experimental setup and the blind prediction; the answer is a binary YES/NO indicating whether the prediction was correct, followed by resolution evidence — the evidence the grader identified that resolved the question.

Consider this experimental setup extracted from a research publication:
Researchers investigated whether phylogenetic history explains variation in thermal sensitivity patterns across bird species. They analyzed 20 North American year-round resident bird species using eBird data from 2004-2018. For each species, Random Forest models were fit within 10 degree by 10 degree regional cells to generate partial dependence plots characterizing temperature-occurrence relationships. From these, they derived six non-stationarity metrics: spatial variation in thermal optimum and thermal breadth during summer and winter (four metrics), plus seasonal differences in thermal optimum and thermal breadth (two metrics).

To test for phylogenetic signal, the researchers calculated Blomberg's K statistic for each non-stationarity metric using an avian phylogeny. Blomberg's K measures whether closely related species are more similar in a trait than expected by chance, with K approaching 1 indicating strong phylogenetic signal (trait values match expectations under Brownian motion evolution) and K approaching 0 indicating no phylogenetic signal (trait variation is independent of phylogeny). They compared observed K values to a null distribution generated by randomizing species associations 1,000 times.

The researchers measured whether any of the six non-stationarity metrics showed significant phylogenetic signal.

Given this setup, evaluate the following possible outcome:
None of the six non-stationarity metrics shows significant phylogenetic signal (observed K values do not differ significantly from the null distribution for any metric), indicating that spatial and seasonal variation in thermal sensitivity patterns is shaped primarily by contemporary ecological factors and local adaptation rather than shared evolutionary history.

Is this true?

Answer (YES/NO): YES